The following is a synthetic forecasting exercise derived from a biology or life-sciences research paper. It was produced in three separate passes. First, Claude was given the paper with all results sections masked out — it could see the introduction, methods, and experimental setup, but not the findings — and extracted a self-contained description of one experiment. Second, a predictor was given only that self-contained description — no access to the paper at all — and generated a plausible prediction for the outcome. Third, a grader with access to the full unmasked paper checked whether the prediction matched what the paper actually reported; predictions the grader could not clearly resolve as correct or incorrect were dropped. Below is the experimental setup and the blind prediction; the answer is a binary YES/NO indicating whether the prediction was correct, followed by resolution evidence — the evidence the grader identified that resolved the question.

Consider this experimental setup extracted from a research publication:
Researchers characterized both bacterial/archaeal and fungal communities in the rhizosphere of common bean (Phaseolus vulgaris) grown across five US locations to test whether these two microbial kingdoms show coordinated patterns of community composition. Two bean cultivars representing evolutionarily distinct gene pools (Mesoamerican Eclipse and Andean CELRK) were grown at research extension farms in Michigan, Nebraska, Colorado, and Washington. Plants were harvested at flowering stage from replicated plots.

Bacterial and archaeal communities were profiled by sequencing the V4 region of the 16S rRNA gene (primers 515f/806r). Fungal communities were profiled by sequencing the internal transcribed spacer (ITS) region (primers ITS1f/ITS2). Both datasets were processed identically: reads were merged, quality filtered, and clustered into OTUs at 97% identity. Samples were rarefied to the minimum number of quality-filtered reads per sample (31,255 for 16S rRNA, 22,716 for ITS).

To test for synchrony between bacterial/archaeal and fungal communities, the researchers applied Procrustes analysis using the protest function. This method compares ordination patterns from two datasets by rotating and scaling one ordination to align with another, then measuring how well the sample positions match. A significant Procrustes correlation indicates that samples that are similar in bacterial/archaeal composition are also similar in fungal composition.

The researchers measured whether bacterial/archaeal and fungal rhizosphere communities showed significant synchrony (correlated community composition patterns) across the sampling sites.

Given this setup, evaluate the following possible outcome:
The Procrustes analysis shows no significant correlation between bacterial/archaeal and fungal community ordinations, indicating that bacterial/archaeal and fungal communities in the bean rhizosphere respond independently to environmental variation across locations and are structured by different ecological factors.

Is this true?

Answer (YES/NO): NO